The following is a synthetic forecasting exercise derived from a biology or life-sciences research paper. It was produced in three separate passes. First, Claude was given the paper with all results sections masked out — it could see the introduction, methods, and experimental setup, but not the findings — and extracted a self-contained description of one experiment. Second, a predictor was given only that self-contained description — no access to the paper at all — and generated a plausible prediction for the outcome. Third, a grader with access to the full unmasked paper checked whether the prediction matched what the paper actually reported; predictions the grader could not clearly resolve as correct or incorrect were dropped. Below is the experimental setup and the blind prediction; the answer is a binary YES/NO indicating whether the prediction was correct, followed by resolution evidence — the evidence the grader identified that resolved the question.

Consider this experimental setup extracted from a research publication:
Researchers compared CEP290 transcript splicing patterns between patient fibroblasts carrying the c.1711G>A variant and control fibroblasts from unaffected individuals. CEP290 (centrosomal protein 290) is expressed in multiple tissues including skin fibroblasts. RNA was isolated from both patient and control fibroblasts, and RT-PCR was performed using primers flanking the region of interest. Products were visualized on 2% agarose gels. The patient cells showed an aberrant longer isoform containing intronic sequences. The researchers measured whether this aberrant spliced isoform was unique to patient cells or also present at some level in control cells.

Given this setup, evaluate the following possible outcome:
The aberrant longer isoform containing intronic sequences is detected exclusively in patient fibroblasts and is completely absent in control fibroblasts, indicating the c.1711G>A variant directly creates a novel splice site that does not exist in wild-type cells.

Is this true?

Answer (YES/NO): NO